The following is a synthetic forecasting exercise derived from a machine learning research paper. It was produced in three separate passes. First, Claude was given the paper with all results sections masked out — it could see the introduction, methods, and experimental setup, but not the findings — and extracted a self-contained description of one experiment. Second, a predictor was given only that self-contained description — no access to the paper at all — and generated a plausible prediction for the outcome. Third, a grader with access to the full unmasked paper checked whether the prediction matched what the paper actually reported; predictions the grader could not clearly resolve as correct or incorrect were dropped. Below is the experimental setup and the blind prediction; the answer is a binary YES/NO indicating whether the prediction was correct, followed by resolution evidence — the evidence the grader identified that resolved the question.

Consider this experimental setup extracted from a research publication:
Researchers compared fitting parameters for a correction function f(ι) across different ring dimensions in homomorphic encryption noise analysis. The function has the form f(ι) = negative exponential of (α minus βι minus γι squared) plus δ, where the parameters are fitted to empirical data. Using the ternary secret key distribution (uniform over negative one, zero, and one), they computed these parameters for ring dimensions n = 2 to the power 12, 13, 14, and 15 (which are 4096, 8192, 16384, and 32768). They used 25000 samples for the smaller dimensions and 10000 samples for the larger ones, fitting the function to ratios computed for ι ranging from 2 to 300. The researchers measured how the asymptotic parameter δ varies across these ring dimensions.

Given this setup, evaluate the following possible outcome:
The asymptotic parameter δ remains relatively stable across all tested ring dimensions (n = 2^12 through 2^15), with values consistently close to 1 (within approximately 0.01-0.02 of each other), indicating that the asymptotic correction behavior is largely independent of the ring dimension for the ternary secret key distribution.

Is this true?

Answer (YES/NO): NO